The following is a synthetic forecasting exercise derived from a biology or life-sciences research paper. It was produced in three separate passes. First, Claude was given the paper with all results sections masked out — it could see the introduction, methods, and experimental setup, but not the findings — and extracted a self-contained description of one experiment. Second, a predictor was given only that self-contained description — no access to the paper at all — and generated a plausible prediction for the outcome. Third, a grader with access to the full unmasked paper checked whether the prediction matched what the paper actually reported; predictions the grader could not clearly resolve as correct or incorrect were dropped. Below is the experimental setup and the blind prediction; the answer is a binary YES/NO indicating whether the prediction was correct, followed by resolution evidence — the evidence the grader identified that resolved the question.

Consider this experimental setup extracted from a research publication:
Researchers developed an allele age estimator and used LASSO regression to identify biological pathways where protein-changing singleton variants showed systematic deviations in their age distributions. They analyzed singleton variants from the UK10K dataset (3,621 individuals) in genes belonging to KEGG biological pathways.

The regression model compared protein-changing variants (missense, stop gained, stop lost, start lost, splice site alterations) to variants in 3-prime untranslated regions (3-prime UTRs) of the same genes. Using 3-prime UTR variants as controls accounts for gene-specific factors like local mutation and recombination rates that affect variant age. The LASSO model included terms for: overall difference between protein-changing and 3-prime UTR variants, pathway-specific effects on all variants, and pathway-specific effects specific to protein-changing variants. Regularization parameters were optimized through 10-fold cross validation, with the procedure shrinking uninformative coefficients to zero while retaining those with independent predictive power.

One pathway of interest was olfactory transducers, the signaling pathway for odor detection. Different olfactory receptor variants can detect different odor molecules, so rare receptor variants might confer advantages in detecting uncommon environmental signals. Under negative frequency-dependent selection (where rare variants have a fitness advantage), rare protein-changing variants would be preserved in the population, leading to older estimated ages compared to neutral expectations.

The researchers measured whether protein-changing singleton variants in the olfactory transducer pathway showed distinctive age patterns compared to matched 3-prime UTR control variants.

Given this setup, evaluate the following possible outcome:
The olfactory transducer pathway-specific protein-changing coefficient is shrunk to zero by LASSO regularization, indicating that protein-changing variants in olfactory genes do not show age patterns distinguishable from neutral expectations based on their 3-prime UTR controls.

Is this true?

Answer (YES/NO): NO